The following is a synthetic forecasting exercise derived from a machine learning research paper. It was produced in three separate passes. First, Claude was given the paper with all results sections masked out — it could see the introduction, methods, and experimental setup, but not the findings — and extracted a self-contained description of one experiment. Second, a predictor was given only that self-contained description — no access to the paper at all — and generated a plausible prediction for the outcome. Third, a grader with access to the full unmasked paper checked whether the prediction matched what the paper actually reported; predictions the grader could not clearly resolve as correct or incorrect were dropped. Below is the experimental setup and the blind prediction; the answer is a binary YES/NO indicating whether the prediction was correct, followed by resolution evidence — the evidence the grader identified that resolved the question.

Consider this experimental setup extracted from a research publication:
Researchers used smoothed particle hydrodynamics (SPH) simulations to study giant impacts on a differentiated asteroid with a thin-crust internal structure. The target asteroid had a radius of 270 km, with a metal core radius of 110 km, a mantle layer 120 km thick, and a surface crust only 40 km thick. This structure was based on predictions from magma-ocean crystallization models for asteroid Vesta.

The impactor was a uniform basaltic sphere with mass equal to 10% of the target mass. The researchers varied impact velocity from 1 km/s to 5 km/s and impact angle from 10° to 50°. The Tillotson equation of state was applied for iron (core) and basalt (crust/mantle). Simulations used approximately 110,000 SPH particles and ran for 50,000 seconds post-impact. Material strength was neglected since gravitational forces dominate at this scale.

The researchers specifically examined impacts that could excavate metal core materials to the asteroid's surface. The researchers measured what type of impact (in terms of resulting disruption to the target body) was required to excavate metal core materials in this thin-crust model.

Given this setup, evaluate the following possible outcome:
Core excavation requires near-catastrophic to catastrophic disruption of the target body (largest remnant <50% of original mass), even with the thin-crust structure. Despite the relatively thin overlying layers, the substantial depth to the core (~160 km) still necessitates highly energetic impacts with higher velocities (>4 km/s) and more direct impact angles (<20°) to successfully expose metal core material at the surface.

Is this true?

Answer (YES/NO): NO